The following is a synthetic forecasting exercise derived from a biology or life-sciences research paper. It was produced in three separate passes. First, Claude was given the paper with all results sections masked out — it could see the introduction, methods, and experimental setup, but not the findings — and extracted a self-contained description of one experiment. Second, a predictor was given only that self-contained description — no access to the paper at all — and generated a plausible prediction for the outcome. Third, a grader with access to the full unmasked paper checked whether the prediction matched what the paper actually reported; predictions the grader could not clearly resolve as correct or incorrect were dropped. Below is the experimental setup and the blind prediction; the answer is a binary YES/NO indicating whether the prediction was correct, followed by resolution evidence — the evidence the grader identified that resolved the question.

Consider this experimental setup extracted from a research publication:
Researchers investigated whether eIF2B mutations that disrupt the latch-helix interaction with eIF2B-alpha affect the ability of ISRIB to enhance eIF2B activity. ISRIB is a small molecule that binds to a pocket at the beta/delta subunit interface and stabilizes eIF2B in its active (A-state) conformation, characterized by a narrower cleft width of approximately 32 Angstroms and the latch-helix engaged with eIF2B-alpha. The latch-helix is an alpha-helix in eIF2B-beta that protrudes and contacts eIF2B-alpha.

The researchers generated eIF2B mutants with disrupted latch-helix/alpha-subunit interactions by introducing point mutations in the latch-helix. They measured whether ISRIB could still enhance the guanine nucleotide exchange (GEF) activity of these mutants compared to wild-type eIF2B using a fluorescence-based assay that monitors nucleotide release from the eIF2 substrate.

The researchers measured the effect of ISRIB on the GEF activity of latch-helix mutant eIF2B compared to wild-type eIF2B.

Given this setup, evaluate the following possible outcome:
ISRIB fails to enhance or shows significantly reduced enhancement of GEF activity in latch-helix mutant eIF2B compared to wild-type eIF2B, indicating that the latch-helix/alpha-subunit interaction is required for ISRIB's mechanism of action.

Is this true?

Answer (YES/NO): NO